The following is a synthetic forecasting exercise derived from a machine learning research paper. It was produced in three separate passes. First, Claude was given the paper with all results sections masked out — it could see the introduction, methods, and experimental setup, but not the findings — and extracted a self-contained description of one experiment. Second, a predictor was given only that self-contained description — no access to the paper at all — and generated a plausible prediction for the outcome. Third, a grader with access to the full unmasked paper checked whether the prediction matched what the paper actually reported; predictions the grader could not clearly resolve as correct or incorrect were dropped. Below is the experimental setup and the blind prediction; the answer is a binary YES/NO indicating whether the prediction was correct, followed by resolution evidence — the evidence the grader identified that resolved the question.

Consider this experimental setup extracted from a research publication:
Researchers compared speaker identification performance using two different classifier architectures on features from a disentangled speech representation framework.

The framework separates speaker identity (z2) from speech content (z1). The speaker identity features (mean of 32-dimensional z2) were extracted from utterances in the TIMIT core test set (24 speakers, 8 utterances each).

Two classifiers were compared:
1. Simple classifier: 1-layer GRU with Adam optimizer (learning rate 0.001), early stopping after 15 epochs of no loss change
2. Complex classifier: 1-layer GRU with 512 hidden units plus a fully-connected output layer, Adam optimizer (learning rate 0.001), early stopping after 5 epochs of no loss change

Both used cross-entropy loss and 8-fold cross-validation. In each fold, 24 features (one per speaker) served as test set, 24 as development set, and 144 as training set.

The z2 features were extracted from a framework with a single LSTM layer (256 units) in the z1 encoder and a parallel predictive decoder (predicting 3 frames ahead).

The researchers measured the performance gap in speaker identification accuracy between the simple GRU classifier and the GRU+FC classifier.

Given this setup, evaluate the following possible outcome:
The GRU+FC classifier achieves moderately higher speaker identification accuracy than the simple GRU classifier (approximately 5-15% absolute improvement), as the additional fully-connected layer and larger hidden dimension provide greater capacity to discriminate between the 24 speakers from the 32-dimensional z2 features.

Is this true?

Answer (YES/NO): NO